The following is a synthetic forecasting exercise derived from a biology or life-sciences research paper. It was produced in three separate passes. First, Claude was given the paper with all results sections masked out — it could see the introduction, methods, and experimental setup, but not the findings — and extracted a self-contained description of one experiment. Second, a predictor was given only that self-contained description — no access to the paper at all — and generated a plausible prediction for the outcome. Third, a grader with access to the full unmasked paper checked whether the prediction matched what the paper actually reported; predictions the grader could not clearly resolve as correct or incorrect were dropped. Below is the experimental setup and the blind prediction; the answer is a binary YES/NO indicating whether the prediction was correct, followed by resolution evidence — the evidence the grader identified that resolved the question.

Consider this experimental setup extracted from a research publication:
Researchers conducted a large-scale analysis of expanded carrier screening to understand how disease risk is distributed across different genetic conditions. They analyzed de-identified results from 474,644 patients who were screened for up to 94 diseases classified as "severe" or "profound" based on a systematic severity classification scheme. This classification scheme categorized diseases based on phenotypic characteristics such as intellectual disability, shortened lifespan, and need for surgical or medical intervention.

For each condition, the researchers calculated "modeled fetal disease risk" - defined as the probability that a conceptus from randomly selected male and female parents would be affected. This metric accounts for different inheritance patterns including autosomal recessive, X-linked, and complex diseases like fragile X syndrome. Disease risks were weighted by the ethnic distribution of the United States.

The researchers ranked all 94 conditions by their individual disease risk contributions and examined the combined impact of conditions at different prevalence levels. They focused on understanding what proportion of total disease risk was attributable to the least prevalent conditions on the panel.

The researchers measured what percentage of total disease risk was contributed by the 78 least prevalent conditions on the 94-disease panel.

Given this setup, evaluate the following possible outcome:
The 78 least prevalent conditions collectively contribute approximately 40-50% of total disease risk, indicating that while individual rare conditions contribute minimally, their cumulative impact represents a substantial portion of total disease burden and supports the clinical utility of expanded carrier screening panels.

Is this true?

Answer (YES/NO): NO